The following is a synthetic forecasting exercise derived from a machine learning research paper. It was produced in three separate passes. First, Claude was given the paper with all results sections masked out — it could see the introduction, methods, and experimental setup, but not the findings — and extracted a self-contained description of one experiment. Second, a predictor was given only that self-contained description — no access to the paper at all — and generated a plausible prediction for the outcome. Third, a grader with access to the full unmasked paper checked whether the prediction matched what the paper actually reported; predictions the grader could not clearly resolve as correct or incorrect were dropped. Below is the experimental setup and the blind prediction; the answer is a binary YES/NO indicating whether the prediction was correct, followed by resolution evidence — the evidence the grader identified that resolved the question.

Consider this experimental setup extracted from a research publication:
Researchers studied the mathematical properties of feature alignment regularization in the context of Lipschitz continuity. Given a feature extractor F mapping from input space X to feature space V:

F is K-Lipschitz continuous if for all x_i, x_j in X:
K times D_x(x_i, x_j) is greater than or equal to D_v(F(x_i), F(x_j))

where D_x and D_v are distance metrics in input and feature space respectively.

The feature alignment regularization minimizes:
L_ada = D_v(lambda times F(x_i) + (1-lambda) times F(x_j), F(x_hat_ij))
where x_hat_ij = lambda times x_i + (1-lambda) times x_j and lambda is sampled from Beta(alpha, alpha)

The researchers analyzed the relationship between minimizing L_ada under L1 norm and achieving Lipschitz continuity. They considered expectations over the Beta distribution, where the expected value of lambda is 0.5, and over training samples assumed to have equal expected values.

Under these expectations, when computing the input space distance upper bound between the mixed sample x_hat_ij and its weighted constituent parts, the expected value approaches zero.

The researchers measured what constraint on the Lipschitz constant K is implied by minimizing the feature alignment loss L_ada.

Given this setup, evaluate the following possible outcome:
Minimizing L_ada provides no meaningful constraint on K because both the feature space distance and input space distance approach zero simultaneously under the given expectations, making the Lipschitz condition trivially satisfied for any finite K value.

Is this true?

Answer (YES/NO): NO